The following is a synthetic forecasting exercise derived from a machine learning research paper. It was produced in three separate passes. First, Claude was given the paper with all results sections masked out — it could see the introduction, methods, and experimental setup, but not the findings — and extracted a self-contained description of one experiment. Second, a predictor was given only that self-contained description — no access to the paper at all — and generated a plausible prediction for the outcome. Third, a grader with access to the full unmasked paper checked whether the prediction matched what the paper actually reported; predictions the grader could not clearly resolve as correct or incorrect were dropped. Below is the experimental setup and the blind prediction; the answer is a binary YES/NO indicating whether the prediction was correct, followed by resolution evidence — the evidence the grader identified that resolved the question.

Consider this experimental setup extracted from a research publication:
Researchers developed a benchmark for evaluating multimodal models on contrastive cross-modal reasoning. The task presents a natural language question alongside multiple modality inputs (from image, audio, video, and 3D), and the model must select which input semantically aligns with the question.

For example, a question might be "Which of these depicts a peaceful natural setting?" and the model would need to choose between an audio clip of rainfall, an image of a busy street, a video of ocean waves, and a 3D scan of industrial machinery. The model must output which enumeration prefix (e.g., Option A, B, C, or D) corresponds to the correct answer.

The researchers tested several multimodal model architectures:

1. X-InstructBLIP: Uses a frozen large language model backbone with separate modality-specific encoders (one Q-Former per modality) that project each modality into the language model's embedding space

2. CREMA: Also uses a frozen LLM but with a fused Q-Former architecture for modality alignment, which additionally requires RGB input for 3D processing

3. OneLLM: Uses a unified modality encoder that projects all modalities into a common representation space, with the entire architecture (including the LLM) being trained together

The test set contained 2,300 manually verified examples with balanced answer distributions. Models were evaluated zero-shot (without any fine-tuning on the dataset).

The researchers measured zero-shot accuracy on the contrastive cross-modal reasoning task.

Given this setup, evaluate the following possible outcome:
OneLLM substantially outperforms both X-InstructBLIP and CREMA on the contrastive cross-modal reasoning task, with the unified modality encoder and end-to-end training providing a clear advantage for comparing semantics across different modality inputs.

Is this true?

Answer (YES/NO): NO